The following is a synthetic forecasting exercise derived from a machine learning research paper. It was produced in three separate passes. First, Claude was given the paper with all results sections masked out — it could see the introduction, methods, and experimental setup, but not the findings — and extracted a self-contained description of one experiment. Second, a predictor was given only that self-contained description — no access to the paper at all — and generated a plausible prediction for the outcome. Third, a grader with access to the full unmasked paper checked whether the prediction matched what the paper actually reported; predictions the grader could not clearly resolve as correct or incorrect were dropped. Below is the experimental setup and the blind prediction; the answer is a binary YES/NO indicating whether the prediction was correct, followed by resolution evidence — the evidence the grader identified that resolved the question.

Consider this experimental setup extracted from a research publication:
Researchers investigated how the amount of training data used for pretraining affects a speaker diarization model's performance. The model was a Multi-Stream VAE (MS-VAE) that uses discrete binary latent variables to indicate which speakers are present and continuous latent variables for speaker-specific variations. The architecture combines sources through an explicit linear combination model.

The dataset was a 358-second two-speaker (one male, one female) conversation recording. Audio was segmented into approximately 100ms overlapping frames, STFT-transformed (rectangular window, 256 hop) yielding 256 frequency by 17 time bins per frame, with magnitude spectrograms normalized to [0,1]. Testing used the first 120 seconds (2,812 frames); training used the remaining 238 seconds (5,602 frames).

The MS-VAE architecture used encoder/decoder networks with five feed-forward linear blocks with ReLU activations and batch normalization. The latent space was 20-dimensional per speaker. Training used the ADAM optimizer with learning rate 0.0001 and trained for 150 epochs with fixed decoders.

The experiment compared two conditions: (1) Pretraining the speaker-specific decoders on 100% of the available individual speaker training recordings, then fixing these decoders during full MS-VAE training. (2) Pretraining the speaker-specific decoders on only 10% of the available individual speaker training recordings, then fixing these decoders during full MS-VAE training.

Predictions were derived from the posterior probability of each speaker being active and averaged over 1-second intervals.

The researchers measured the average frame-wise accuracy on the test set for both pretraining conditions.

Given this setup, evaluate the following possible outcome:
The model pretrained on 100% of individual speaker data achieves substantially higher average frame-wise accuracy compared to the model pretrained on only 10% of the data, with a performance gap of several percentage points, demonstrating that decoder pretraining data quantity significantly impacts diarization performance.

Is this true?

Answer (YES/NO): NO